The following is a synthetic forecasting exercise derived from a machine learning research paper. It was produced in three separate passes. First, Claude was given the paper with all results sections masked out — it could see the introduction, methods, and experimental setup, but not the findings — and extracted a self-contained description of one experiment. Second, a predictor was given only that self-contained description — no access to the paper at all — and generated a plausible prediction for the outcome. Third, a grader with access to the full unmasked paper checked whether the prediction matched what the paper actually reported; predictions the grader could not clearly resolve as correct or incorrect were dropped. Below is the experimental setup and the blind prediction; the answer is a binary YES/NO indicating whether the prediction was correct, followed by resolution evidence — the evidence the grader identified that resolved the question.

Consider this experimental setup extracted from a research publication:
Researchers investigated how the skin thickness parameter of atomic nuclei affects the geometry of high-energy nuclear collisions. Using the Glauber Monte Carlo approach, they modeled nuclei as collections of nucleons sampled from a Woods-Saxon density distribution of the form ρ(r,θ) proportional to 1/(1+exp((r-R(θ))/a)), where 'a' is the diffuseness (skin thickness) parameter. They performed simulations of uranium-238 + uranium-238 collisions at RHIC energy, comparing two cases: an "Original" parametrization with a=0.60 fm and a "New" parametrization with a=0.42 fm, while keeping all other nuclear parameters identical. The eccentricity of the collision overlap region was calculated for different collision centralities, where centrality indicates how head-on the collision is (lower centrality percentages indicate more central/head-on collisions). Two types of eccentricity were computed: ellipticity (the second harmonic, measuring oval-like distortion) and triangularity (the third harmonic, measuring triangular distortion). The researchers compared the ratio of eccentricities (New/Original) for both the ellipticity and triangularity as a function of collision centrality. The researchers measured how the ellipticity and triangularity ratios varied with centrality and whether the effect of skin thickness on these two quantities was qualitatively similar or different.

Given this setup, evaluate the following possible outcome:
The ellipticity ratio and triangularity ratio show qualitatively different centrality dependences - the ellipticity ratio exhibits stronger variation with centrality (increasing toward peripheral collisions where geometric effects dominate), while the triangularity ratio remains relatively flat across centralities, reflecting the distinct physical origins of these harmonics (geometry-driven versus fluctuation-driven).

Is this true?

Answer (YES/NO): NO